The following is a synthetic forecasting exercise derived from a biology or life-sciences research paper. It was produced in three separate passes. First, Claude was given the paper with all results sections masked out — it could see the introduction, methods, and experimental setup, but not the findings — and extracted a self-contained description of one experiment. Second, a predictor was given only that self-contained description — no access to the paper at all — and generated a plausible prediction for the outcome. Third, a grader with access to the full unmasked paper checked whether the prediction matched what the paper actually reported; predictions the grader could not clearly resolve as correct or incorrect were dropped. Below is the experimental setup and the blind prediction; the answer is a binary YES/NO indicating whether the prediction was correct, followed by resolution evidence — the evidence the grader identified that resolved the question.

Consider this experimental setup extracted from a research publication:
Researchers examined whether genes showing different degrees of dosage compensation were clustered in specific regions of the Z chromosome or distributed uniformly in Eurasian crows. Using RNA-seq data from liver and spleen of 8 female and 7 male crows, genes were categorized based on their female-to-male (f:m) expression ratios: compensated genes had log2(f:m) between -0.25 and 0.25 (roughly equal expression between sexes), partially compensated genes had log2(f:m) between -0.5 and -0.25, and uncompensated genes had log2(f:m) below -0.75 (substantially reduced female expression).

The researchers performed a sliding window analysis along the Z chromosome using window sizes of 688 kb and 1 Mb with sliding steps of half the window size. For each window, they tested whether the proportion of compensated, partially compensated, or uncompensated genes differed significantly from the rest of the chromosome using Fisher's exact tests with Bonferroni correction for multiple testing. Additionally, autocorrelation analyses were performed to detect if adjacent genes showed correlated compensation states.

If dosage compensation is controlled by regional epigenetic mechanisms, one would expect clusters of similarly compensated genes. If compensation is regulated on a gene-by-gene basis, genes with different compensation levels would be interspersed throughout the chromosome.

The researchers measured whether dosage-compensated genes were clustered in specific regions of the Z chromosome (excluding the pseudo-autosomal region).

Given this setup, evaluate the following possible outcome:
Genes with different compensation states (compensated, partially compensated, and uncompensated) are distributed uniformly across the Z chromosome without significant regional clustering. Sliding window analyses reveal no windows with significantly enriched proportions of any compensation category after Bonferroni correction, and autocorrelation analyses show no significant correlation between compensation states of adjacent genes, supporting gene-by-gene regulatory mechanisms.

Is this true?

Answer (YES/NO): YES